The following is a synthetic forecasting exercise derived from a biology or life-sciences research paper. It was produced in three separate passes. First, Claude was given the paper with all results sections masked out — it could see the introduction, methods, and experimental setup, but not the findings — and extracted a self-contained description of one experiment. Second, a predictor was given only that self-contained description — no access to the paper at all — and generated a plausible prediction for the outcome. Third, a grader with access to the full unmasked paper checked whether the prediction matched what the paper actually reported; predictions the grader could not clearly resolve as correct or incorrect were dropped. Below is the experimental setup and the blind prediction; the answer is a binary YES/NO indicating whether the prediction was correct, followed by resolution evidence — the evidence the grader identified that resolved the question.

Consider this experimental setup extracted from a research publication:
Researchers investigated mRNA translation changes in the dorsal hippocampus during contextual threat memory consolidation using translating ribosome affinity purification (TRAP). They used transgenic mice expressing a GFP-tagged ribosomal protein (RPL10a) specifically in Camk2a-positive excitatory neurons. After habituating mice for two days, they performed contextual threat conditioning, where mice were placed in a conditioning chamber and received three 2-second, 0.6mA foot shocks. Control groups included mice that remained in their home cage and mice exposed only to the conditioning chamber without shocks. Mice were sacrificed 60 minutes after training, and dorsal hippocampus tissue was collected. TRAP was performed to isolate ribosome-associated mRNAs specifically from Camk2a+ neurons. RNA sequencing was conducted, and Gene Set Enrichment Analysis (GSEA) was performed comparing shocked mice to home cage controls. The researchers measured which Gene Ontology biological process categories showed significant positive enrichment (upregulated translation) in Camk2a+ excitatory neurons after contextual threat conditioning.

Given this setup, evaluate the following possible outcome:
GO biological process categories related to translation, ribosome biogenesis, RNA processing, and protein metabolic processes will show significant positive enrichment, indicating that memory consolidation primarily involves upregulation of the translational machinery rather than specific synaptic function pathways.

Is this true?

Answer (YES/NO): NO